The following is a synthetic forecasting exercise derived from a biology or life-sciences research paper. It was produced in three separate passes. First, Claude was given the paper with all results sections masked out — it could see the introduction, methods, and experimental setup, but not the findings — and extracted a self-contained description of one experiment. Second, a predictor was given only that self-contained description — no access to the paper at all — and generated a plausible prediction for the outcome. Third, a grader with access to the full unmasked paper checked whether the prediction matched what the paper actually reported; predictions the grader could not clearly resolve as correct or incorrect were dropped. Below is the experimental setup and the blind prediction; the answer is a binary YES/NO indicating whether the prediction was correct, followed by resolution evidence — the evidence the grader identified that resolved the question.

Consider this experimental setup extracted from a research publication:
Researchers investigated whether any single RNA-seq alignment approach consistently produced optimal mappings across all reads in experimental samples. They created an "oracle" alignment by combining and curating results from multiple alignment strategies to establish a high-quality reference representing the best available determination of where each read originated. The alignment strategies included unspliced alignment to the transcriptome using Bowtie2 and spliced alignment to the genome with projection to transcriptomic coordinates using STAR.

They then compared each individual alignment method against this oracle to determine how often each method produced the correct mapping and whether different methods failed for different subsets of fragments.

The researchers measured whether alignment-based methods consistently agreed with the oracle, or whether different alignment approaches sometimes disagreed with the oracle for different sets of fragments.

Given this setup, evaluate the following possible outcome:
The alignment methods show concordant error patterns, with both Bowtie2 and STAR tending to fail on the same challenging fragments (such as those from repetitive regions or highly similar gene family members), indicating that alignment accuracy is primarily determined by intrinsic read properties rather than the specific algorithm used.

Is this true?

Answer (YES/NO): NO